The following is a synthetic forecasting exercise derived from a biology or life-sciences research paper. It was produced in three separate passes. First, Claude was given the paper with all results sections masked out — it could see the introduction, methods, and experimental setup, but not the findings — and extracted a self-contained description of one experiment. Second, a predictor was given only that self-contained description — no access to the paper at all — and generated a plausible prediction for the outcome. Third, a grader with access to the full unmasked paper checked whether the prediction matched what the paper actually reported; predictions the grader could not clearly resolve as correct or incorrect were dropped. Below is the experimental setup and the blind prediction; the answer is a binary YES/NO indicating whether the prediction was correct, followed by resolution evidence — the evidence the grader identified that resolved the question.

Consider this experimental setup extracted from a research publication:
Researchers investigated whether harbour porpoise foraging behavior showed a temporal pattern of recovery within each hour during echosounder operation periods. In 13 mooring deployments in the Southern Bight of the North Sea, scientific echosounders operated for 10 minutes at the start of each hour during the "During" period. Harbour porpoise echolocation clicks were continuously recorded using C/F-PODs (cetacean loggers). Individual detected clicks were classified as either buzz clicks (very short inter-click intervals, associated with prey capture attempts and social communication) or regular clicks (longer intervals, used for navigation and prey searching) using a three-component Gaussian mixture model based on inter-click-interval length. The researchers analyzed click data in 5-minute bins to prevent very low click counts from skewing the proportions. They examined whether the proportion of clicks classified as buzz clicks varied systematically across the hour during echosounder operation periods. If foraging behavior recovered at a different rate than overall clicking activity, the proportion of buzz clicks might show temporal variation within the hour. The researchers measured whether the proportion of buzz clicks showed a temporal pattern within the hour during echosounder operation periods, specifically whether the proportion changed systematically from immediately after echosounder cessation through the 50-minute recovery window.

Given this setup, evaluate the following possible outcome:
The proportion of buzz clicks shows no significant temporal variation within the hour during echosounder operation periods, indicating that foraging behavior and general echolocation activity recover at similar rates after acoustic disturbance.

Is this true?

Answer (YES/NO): YES